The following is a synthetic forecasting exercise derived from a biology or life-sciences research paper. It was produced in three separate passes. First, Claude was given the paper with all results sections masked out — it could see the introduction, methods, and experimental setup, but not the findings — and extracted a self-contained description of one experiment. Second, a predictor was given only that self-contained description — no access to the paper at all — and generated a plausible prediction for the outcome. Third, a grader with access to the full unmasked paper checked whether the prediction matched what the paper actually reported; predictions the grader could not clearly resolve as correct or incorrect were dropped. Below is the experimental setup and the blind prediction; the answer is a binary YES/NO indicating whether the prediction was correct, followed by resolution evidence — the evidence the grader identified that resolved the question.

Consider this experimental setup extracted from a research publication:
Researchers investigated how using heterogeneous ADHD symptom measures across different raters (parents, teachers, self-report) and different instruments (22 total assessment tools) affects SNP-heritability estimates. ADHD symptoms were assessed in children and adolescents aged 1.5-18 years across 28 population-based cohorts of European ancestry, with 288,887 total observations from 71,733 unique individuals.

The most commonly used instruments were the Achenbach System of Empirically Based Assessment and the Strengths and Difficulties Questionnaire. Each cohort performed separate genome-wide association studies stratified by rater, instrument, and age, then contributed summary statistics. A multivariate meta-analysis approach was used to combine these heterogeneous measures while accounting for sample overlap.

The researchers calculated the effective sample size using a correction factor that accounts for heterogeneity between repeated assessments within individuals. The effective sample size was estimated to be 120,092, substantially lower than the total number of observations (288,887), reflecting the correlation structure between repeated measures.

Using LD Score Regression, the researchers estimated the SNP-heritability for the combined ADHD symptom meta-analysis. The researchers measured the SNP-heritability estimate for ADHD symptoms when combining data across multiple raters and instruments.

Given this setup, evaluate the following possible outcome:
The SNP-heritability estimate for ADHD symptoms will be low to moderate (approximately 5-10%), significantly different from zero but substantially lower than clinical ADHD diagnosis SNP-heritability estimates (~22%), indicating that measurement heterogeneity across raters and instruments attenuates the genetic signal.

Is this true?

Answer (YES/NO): NO